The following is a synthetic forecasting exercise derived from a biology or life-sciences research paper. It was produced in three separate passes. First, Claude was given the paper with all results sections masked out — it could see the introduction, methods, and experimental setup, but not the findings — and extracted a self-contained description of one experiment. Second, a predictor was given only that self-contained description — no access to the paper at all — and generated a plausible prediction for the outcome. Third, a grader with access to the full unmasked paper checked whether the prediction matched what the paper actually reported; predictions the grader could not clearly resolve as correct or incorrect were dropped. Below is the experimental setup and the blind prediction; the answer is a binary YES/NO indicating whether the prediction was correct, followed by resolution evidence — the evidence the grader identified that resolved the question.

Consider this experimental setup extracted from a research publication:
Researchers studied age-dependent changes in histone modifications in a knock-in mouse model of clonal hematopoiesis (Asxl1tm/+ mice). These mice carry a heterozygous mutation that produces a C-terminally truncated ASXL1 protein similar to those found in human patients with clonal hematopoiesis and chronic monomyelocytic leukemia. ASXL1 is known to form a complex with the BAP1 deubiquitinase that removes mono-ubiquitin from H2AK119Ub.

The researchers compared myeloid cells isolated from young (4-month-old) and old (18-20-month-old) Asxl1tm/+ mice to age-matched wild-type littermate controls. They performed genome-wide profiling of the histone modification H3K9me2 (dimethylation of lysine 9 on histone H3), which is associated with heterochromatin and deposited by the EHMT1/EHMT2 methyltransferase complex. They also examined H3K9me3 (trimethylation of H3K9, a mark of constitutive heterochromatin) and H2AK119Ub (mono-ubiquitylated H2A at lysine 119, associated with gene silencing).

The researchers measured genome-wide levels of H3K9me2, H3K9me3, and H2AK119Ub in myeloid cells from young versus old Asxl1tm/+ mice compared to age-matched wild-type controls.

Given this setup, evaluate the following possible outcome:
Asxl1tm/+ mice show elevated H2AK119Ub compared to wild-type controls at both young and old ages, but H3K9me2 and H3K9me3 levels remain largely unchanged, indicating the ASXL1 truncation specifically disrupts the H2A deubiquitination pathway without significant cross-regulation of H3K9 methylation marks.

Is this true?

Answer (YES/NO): NO